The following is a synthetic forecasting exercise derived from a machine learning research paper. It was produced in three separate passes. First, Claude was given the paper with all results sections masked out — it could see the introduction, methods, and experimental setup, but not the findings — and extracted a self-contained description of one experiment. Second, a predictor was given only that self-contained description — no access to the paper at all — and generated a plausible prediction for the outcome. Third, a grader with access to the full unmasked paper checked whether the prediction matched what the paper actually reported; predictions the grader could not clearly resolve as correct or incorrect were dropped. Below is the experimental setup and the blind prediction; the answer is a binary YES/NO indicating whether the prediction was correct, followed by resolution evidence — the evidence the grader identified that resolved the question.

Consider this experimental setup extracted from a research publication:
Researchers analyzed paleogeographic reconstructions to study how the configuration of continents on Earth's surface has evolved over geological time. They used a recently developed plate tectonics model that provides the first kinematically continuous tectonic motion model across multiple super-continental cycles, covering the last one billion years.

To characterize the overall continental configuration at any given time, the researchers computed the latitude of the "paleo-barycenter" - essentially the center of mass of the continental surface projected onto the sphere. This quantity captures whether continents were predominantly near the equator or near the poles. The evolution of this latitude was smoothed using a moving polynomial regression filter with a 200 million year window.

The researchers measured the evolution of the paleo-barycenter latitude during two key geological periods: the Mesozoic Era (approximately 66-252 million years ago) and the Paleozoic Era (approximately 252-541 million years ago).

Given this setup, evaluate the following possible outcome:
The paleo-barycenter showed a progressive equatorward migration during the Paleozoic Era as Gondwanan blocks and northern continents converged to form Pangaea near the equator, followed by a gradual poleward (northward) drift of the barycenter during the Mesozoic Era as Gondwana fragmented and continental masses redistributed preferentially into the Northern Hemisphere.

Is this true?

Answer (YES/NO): NO